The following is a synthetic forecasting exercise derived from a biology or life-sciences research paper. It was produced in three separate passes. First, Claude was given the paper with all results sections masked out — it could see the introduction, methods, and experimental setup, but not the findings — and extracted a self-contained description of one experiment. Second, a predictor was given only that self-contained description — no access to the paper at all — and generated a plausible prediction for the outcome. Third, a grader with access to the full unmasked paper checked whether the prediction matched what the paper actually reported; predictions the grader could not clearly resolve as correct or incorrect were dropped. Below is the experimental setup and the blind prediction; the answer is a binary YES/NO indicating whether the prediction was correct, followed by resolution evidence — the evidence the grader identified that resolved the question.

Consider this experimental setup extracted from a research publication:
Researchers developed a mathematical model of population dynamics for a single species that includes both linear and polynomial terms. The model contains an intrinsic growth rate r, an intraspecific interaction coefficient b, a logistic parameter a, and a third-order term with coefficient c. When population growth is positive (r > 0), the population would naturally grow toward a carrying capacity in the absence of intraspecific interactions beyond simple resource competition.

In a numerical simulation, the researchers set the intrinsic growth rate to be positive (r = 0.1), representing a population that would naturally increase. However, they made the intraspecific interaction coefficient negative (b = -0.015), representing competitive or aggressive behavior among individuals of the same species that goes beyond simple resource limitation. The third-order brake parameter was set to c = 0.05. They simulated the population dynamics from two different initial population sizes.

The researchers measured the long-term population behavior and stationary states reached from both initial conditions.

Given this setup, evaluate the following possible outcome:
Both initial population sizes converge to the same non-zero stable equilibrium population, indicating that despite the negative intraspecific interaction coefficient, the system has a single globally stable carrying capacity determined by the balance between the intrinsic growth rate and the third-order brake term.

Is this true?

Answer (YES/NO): YES